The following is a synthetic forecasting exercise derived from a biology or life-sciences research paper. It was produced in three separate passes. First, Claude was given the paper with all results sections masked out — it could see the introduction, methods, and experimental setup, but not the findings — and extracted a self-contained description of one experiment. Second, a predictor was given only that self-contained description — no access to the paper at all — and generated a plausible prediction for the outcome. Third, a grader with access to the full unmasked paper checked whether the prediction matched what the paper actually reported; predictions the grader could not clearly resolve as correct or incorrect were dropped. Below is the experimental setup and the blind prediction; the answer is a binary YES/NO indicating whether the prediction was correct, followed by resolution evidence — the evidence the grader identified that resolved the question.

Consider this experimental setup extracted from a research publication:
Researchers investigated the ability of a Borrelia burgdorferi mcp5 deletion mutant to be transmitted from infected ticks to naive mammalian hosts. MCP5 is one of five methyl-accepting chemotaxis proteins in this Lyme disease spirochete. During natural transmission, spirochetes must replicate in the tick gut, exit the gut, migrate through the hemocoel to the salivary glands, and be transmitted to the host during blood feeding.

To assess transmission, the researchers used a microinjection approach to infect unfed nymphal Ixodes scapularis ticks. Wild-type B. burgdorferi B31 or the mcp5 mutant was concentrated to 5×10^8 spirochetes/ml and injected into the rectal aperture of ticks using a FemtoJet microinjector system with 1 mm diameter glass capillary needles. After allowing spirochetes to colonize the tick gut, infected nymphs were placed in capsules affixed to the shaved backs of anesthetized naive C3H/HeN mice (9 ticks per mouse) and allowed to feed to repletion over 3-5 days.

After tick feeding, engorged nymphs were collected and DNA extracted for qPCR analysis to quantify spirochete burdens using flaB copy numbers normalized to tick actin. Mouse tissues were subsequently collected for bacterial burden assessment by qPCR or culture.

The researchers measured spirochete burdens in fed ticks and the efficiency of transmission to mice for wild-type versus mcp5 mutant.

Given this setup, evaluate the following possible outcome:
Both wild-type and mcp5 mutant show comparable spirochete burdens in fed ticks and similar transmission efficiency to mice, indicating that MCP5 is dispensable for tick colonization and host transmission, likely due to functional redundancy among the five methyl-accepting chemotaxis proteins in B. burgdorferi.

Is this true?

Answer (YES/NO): NO